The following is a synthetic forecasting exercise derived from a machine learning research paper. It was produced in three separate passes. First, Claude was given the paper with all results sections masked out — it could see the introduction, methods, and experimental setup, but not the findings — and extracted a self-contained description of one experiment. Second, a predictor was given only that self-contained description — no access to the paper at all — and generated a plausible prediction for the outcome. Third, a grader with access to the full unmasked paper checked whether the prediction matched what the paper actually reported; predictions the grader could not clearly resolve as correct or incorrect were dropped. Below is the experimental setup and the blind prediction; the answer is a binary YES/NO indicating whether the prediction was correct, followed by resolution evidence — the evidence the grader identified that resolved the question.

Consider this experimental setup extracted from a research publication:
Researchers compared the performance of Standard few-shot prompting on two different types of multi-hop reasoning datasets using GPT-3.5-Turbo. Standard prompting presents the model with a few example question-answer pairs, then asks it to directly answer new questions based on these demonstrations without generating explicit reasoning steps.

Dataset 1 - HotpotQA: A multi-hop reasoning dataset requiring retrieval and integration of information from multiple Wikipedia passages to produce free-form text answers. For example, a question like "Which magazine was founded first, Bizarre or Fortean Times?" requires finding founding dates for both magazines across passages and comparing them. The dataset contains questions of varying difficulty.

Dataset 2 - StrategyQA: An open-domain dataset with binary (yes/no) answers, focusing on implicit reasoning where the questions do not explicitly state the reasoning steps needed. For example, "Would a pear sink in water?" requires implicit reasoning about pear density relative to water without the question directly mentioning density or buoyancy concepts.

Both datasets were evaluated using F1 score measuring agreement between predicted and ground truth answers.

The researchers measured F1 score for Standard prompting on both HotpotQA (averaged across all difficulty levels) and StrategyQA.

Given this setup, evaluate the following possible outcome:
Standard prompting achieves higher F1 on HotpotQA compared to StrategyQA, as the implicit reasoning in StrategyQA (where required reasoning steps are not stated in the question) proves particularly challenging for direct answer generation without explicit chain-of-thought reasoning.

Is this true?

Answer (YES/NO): NO